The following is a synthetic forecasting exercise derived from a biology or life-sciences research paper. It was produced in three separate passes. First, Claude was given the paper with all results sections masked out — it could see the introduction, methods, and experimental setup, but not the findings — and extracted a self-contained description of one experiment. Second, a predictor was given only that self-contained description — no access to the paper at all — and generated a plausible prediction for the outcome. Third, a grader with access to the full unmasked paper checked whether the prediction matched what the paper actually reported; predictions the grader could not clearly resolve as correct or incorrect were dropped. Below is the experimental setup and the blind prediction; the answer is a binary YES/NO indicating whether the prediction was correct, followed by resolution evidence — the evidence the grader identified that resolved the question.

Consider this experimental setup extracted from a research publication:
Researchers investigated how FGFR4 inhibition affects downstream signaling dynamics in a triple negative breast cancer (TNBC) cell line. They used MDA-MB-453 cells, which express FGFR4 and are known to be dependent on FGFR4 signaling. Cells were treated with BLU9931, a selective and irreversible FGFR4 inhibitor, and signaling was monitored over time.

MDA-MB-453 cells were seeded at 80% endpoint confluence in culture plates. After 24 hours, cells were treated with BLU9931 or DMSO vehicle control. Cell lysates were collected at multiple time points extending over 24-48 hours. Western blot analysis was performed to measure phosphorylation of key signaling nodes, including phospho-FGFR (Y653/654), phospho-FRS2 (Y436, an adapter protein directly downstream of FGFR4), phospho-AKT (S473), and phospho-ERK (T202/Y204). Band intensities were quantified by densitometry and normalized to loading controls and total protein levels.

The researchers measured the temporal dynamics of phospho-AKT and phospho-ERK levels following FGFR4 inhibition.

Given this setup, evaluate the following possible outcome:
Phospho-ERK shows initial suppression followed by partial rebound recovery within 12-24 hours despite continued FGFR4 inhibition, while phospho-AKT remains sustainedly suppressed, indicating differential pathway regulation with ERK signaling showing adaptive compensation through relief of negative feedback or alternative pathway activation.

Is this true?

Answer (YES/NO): NO